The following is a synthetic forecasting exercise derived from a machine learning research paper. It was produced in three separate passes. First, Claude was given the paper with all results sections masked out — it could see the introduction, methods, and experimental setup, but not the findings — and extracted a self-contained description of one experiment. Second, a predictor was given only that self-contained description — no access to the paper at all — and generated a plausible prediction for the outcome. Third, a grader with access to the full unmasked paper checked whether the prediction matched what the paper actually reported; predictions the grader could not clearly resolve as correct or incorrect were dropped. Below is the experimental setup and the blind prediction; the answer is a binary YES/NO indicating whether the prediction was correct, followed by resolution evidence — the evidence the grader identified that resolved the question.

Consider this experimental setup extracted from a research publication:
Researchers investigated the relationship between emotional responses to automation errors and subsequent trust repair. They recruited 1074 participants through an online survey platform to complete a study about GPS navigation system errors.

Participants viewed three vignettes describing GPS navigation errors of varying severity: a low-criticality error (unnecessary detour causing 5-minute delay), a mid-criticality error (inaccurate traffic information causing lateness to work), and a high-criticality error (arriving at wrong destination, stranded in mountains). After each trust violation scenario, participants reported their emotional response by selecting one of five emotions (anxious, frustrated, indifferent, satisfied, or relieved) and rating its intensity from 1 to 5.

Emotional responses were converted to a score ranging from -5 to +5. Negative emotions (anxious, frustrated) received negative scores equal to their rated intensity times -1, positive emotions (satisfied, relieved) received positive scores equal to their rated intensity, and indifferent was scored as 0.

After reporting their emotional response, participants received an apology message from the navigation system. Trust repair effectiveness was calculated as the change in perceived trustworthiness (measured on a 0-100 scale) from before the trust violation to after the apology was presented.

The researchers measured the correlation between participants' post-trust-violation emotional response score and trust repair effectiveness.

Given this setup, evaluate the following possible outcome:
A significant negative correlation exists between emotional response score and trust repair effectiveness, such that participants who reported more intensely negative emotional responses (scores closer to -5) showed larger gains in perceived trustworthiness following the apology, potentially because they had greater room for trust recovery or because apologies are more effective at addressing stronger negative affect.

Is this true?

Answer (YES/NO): NO